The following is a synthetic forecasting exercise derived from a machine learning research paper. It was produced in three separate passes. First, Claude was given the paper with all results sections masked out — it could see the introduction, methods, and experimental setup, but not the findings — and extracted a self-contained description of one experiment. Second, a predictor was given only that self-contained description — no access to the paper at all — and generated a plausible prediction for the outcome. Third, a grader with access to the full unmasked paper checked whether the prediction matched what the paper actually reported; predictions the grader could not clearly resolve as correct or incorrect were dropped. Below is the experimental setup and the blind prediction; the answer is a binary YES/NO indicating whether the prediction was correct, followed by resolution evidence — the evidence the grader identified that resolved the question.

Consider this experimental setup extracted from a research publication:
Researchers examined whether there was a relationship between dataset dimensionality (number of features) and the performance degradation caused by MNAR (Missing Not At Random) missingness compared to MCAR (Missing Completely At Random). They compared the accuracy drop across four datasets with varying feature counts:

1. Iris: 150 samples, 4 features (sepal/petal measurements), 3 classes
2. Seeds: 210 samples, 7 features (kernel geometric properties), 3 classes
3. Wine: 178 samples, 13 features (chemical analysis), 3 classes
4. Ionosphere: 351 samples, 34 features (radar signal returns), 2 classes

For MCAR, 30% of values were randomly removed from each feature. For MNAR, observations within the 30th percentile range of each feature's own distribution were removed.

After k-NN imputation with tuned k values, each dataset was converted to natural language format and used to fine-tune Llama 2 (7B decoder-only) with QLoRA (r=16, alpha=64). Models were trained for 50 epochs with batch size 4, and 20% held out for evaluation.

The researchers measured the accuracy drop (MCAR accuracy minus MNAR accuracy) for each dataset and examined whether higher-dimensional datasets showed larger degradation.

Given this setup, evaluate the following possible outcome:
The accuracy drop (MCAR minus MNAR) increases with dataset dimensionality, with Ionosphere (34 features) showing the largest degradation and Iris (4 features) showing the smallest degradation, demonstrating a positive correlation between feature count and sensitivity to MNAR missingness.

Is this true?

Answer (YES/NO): NO